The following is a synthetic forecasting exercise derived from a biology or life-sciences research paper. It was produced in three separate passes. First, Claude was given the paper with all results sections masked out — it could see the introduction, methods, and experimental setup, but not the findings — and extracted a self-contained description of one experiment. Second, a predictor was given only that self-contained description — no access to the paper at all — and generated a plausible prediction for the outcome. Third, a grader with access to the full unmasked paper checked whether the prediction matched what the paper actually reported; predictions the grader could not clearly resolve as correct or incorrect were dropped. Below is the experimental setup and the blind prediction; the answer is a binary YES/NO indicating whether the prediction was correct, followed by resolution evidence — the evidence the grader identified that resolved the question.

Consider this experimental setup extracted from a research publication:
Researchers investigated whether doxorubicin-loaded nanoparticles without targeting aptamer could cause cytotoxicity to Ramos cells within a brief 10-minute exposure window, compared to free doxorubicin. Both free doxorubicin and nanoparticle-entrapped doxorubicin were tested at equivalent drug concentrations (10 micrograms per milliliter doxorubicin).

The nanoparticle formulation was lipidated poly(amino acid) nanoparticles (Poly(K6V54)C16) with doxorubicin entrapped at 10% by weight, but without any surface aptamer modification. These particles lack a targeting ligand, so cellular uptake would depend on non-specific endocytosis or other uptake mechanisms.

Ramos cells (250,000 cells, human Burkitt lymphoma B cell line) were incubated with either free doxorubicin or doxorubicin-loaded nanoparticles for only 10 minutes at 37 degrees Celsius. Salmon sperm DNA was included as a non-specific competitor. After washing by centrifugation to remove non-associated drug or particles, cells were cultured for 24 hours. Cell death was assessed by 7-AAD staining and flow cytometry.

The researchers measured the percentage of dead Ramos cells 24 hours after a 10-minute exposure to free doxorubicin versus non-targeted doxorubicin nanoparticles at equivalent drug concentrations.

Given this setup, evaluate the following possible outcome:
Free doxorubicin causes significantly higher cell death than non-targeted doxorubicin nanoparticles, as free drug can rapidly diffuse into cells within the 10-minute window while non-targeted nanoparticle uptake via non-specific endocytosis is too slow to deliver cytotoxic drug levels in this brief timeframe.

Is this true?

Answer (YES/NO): YES